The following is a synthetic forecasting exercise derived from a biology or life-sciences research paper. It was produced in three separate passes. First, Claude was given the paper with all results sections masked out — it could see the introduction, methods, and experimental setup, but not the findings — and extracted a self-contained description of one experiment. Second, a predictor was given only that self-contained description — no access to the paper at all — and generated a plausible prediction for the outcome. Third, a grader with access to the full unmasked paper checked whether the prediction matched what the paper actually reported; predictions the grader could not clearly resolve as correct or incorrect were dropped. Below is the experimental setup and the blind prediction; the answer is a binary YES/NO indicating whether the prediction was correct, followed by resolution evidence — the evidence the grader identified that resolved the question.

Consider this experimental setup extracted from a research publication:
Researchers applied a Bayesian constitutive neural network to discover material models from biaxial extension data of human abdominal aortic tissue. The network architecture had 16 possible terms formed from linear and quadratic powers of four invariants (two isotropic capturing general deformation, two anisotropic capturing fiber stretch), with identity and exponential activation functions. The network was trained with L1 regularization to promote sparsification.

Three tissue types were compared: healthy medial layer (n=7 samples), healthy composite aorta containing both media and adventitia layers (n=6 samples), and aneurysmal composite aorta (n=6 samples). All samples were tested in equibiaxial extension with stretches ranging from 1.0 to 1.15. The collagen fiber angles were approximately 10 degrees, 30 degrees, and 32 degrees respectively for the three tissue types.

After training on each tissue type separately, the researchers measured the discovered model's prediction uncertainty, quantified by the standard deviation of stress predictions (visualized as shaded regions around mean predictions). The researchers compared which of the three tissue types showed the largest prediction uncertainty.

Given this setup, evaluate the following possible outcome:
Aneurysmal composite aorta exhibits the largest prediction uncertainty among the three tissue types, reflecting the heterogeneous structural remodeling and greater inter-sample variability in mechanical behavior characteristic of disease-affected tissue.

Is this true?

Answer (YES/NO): YES